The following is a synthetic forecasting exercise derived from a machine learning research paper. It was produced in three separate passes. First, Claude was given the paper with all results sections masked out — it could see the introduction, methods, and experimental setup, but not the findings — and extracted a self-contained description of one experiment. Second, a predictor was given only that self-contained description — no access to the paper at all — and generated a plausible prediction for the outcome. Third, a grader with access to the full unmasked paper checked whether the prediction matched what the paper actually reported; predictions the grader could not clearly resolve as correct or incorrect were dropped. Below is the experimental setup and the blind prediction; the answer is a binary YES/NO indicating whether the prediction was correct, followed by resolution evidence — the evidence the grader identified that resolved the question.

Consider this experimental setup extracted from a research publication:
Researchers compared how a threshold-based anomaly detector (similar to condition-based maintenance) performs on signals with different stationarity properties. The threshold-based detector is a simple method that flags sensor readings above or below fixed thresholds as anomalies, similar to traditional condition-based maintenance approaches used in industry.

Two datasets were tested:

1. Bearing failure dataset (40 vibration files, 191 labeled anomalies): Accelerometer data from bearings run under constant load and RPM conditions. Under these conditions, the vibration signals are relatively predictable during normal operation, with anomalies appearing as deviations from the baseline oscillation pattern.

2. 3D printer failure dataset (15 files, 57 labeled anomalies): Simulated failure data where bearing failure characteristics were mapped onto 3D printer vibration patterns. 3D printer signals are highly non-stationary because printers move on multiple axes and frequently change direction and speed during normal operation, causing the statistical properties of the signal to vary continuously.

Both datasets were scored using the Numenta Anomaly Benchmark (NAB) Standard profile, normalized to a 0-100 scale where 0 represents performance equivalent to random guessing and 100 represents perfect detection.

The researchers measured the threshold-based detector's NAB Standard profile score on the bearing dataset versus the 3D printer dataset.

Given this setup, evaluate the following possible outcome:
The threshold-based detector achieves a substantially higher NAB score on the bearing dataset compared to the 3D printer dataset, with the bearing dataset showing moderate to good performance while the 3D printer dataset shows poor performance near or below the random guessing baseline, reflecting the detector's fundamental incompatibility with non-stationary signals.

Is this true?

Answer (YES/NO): NO